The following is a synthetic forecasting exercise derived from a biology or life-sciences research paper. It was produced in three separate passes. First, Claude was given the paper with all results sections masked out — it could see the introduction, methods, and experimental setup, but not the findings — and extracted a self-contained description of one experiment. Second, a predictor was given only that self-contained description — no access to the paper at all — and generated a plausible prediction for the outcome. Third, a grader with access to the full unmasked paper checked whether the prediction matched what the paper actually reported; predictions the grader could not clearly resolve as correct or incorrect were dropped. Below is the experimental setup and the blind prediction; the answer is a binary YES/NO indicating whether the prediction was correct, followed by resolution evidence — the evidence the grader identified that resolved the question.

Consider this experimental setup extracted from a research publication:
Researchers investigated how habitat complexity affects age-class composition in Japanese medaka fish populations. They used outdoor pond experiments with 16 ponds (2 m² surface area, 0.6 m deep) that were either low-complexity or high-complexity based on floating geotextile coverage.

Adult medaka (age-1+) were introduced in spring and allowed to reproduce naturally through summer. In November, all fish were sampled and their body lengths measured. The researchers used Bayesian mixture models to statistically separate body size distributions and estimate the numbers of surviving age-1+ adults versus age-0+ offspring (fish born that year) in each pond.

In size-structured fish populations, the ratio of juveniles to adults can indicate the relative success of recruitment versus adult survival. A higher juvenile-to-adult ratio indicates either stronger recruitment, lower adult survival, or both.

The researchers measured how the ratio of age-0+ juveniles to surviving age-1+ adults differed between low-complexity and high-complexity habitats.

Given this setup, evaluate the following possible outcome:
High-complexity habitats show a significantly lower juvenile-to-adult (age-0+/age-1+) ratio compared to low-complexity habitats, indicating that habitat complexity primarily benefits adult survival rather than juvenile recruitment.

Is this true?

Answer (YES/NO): NO